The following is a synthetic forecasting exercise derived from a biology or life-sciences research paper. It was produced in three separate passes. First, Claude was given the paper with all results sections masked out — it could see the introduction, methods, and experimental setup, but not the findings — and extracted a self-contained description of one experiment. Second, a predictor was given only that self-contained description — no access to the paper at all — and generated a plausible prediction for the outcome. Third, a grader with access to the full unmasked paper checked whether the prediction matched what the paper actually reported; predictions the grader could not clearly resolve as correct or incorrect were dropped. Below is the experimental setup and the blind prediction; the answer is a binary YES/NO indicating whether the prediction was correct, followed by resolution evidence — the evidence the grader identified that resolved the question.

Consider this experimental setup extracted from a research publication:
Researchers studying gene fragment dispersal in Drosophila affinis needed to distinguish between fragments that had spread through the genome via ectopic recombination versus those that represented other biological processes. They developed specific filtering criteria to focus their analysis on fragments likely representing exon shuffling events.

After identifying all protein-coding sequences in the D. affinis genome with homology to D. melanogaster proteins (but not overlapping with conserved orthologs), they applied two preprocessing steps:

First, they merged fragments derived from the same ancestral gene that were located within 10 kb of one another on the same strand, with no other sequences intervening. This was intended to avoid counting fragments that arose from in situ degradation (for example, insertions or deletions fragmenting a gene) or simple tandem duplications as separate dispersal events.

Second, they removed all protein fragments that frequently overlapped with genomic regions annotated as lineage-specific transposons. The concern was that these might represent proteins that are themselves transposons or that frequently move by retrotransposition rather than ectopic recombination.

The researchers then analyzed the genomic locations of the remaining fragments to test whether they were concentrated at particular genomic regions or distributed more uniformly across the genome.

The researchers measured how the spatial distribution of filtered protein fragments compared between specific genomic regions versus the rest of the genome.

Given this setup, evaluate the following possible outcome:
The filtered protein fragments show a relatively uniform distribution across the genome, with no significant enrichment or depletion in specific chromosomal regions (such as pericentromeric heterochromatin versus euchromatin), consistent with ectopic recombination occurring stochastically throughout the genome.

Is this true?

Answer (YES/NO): NO